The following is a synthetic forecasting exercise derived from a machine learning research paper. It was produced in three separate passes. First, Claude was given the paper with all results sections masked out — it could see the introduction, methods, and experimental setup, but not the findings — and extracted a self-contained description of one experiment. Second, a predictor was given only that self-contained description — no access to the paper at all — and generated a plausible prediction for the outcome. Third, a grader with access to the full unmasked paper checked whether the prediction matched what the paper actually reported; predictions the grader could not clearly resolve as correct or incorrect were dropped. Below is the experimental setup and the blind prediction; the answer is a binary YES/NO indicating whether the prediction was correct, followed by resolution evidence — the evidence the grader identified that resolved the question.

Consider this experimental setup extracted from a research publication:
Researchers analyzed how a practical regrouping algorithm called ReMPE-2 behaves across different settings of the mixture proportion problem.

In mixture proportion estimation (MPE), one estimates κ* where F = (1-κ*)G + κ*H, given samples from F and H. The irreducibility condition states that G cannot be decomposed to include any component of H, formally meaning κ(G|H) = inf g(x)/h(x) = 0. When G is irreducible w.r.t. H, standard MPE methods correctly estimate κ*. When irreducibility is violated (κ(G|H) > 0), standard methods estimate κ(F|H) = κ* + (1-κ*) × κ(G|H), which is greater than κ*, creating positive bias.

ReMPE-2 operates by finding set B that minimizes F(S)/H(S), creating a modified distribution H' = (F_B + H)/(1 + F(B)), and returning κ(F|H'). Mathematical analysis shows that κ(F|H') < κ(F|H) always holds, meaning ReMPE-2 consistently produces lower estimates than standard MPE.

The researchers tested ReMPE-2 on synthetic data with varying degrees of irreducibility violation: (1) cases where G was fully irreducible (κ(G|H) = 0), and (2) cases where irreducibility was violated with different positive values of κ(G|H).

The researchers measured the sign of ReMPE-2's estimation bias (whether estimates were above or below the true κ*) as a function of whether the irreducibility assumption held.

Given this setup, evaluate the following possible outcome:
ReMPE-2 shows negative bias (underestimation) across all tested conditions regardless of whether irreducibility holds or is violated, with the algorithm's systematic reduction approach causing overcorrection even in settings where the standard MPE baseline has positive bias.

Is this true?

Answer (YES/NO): NO